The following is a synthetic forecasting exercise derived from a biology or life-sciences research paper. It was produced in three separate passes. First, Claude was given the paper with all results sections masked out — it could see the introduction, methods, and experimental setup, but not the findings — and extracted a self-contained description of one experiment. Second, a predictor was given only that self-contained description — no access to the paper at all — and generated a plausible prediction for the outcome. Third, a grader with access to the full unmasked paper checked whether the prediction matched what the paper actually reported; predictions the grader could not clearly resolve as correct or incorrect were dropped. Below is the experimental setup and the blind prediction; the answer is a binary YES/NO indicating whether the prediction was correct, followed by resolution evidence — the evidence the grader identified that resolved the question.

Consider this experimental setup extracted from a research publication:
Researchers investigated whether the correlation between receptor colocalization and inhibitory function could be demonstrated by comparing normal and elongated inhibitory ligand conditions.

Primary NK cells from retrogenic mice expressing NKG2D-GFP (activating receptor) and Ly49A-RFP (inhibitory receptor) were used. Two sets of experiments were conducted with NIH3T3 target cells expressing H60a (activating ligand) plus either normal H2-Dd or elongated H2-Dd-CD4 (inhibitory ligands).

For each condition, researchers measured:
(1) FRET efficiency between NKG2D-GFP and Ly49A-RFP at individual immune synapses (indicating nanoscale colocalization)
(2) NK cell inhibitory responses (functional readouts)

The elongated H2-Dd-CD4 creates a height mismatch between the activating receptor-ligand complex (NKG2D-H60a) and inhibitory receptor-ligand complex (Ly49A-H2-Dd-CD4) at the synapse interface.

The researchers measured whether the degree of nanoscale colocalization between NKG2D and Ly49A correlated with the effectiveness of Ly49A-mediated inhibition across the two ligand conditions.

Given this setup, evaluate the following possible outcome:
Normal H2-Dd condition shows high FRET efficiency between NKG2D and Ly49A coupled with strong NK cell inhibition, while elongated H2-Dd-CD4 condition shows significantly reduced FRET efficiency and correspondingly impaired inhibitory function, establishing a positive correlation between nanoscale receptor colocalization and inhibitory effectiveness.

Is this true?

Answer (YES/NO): YES